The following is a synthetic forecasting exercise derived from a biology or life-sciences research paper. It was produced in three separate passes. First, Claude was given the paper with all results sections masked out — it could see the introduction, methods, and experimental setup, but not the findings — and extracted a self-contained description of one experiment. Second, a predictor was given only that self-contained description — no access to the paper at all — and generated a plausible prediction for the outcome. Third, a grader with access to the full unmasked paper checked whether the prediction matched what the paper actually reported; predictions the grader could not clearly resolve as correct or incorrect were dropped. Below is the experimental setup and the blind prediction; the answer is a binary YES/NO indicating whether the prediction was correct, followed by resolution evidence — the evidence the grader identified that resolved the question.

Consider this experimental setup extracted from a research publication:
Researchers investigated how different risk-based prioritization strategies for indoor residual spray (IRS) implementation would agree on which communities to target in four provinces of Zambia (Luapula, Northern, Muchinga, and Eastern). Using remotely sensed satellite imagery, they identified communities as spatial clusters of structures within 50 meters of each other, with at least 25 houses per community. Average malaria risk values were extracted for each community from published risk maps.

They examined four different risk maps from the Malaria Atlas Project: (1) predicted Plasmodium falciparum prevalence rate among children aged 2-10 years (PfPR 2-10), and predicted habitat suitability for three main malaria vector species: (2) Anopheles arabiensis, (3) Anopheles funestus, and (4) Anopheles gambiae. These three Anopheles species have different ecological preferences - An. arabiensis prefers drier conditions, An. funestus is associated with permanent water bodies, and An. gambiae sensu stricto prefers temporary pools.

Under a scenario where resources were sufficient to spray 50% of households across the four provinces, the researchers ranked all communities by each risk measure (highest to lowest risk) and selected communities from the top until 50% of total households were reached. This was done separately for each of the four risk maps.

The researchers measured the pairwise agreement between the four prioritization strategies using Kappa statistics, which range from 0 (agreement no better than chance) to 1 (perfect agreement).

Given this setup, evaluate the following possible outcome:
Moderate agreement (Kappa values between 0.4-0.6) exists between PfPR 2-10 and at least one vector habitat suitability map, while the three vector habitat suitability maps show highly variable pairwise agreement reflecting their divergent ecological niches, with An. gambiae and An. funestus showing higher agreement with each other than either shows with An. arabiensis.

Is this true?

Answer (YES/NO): NO